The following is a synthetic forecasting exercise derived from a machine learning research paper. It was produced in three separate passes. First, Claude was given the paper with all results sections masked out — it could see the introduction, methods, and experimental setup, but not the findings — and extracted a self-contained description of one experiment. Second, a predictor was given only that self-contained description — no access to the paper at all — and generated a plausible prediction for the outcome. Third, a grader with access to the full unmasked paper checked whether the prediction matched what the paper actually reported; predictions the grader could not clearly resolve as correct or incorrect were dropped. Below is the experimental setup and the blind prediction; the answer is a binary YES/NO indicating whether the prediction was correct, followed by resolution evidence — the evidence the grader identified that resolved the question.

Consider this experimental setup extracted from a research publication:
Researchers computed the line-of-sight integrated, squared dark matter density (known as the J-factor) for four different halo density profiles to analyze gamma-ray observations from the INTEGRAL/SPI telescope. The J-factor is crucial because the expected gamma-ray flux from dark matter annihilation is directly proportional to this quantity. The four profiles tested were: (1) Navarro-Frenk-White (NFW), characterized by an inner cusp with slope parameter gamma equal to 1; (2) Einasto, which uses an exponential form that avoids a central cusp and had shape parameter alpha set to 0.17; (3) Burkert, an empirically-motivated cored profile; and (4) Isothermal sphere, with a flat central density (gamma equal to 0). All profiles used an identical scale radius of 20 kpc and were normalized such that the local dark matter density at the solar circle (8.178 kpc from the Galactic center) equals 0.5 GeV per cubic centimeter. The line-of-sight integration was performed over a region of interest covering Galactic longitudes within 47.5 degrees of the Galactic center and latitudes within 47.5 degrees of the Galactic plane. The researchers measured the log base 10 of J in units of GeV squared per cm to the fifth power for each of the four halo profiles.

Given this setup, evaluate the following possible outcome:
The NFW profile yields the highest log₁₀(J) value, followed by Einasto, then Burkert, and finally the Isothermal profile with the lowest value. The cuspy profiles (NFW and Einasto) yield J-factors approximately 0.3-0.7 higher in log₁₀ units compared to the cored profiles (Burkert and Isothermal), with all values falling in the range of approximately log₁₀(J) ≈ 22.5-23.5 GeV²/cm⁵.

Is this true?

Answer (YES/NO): NO